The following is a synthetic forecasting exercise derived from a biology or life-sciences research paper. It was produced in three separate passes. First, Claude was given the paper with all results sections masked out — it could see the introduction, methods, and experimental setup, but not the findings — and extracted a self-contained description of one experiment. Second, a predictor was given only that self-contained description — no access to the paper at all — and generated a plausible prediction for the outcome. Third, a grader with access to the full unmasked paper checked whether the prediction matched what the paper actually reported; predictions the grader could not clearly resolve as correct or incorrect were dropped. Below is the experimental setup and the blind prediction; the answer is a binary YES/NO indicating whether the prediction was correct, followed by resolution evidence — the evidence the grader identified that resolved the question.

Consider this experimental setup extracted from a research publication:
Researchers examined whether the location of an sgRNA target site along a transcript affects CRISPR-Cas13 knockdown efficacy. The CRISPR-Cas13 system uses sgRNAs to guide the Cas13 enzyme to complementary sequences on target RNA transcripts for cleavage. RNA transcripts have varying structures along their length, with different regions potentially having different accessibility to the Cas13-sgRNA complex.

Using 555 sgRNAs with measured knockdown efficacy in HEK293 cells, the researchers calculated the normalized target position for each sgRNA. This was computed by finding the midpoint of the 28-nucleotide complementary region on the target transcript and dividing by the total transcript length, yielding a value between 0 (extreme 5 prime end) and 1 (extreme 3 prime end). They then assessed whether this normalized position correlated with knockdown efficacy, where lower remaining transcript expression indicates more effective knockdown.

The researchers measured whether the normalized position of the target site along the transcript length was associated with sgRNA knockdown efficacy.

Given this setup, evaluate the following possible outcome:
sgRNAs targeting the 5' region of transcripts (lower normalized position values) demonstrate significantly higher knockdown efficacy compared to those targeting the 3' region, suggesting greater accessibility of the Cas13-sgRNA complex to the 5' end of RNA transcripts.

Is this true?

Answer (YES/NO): NO